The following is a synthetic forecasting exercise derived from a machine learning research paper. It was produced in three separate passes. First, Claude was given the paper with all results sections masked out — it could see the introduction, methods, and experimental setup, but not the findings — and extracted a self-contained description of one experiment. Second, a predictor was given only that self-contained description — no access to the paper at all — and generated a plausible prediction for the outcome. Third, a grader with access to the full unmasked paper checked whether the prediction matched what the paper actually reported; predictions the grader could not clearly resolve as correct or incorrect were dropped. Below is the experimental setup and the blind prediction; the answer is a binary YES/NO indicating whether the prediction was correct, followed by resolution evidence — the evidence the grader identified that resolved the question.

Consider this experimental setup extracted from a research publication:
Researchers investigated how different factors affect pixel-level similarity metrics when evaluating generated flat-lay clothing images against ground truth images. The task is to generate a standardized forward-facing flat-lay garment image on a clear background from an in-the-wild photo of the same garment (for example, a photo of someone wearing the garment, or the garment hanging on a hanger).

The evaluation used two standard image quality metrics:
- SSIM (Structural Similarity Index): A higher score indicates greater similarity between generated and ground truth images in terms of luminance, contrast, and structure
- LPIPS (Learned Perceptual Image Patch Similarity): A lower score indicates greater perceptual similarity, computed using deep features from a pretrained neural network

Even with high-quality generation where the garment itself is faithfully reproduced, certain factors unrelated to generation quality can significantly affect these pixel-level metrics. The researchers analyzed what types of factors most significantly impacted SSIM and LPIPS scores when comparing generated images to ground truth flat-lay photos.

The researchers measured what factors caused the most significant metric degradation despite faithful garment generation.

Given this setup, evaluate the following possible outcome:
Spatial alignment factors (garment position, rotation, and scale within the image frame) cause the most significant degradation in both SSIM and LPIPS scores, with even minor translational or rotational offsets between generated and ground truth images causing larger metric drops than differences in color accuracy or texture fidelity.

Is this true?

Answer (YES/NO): NO